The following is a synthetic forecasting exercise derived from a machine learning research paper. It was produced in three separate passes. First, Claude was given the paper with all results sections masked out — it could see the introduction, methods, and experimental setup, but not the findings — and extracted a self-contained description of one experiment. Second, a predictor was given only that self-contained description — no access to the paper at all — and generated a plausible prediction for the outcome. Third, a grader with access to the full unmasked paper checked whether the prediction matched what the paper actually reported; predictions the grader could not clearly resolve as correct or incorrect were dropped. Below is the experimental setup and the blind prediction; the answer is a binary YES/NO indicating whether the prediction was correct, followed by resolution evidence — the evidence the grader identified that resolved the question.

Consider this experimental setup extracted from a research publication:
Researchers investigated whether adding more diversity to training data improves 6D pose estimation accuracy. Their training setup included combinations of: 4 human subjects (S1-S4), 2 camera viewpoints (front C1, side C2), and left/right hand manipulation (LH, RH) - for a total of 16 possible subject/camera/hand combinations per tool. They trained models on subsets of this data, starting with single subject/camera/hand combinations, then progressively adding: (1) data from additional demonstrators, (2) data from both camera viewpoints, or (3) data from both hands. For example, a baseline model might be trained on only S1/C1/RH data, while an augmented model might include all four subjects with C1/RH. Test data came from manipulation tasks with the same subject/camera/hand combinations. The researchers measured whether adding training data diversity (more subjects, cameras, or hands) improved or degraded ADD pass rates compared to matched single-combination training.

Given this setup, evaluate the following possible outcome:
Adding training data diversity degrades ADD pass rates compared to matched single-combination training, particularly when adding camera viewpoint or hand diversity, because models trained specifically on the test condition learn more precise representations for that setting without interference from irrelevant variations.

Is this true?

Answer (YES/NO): NO